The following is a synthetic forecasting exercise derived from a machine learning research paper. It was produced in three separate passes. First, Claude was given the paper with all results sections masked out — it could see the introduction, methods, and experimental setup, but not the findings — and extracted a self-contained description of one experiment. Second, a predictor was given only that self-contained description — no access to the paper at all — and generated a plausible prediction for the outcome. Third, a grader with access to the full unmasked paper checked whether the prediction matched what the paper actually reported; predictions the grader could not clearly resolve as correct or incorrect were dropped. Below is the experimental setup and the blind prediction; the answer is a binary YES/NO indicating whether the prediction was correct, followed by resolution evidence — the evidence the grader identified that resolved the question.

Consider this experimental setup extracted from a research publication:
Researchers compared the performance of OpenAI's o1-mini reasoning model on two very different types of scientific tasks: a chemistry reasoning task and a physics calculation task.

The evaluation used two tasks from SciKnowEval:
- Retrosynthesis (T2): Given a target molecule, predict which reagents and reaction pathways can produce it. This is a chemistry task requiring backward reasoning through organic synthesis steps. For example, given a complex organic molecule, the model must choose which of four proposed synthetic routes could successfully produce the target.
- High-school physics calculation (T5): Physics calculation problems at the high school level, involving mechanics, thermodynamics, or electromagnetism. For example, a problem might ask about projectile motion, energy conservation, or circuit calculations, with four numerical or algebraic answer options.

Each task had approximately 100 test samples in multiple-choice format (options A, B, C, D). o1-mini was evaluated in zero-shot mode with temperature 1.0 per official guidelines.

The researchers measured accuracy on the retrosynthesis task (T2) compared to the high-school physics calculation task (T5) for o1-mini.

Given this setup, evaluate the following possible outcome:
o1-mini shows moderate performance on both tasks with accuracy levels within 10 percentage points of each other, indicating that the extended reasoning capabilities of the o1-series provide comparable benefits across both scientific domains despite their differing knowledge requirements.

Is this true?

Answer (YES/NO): NO